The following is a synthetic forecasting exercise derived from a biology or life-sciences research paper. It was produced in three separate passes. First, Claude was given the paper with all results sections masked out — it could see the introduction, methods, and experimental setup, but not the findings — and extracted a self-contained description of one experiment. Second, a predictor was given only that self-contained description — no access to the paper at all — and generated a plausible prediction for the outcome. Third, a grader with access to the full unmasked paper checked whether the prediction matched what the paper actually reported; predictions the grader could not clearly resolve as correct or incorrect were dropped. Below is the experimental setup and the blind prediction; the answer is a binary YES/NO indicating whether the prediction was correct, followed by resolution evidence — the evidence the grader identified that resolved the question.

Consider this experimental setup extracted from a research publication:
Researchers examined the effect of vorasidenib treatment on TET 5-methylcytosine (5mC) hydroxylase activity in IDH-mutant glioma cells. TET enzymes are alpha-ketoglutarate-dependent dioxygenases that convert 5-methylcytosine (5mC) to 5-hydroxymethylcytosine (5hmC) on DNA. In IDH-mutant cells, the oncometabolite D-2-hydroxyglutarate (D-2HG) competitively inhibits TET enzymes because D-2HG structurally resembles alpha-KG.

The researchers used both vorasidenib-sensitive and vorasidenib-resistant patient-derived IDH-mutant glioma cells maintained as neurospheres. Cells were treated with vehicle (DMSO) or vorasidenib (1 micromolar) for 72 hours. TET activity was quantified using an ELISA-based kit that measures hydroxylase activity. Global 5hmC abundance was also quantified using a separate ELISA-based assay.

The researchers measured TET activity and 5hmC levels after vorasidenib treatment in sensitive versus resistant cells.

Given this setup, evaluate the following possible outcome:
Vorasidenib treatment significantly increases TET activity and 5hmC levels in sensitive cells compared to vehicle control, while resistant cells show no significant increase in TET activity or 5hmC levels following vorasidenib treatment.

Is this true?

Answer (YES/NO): YES